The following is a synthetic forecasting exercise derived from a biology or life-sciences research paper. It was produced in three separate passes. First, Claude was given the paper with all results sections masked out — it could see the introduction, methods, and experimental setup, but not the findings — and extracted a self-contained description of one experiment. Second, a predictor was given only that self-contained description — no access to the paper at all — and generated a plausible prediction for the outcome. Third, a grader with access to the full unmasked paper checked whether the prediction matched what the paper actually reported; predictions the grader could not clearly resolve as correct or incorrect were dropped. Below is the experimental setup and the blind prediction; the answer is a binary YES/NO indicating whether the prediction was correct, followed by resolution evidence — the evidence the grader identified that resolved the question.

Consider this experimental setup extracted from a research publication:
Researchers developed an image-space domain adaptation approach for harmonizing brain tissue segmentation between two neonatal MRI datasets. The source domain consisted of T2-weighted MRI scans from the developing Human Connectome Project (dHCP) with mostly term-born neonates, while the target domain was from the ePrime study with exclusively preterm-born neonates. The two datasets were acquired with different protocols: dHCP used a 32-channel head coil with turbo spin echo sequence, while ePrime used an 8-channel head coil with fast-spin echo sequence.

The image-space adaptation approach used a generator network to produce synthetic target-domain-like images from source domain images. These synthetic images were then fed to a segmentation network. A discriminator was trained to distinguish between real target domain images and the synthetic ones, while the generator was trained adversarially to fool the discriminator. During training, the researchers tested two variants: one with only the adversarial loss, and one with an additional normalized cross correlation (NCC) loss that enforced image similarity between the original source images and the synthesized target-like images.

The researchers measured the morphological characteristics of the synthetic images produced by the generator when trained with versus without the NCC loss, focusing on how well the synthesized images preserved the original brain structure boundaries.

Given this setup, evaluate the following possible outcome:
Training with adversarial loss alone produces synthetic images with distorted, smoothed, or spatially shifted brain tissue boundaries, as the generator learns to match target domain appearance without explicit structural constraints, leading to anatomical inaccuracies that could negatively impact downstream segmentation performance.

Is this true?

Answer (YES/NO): YES